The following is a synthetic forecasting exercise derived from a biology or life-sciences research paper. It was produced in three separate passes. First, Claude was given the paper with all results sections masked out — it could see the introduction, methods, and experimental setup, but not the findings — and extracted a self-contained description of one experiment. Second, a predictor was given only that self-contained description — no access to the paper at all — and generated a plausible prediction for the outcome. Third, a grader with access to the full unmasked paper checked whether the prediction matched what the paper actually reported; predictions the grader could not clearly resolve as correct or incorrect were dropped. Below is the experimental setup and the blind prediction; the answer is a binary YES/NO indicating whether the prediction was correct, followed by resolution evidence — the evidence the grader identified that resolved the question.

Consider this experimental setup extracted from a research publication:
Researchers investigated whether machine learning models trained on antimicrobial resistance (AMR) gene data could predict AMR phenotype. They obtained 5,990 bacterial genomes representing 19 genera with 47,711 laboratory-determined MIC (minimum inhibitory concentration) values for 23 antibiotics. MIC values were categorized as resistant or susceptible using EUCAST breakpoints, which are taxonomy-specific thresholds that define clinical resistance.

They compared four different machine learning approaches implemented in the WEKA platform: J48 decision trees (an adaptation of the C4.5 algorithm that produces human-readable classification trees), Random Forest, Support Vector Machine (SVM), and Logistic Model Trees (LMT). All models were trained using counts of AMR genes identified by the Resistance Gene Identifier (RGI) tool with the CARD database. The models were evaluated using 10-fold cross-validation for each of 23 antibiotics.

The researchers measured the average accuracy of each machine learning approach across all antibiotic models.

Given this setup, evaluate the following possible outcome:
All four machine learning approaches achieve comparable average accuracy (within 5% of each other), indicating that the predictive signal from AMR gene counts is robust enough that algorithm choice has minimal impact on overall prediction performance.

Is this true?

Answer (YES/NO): NO